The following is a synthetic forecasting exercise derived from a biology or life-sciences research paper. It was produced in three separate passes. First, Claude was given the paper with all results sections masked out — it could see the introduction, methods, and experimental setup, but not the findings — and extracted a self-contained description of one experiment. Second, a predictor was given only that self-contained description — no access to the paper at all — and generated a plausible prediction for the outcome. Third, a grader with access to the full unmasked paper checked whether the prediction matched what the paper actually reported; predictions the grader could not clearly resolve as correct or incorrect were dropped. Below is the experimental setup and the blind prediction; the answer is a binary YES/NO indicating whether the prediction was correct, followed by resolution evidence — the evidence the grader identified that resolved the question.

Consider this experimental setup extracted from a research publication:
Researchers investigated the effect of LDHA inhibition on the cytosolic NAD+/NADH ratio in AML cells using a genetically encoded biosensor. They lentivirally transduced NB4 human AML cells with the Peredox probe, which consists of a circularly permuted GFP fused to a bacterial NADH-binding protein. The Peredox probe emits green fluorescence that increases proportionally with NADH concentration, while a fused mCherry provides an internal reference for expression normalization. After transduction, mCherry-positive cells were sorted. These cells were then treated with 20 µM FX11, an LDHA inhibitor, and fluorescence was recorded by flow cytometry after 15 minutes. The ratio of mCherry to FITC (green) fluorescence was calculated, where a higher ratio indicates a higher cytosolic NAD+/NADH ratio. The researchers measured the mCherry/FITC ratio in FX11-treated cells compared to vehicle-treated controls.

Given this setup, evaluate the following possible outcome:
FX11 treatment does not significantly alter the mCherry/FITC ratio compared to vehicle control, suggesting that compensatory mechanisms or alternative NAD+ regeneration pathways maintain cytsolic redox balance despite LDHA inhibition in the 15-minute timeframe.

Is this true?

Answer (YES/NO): NO